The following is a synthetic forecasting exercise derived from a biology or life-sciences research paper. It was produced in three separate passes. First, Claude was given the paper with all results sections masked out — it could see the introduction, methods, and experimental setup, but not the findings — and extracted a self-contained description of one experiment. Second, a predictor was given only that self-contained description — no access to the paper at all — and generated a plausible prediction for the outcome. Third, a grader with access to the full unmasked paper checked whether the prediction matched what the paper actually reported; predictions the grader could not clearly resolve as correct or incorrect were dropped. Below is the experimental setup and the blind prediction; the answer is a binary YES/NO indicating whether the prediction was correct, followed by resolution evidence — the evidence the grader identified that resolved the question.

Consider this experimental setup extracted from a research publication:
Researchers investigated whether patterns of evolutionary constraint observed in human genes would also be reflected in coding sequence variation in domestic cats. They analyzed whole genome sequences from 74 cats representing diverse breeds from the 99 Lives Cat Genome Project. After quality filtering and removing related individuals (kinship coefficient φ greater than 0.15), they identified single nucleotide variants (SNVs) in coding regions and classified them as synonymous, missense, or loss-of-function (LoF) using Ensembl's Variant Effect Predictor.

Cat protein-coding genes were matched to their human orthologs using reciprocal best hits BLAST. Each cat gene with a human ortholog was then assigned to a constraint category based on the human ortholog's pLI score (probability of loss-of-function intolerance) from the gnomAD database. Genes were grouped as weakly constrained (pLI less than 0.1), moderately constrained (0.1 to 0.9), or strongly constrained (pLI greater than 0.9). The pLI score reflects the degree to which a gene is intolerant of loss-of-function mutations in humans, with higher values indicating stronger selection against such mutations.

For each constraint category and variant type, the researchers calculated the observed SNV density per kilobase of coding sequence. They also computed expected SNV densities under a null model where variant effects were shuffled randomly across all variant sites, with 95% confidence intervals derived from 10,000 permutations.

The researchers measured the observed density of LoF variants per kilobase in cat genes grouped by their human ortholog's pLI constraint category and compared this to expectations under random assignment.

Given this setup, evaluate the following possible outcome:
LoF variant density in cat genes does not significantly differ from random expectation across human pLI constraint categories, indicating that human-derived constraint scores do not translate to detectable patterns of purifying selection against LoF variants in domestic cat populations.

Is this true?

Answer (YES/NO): NO